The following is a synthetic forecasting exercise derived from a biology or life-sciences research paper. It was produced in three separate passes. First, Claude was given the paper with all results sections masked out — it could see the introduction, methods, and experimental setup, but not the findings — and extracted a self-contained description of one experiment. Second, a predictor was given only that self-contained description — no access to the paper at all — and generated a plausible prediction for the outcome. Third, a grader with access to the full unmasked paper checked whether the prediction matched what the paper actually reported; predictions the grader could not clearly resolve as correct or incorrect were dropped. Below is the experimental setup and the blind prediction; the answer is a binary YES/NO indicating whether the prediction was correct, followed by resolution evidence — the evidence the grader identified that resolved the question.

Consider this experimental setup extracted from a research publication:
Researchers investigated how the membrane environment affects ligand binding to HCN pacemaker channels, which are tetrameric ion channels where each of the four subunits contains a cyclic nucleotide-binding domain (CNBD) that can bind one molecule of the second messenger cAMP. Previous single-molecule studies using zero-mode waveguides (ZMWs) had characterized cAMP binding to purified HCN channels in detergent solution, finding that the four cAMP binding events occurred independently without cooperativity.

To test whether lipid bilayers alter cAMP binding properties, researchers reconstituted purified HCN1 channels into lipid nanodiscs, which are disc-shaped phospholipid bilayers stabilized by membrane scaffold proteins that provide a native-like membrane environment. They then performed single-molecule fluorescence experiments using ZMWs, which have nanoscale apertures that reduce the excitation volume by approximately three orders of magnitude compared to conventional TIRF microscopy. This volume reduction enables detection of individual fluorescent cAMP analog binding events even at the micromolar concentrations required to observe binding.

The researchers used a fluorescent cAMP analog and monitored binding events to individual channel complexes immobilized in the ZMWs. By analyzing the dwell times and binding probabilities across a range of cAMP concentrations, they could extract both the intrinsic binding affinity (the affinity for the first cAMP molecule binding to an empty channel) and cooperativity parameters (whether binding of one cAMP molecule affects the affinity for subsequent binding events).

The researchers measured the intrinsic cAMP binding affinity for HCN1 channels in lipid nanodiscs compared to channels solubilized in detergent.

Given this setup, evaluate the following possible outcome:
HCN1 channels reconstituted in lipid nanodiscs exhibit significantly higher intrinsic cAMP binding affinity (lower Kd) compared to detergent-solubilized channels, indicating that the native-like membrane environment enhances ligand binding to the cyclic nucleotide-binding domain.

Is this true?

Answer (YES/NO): NO